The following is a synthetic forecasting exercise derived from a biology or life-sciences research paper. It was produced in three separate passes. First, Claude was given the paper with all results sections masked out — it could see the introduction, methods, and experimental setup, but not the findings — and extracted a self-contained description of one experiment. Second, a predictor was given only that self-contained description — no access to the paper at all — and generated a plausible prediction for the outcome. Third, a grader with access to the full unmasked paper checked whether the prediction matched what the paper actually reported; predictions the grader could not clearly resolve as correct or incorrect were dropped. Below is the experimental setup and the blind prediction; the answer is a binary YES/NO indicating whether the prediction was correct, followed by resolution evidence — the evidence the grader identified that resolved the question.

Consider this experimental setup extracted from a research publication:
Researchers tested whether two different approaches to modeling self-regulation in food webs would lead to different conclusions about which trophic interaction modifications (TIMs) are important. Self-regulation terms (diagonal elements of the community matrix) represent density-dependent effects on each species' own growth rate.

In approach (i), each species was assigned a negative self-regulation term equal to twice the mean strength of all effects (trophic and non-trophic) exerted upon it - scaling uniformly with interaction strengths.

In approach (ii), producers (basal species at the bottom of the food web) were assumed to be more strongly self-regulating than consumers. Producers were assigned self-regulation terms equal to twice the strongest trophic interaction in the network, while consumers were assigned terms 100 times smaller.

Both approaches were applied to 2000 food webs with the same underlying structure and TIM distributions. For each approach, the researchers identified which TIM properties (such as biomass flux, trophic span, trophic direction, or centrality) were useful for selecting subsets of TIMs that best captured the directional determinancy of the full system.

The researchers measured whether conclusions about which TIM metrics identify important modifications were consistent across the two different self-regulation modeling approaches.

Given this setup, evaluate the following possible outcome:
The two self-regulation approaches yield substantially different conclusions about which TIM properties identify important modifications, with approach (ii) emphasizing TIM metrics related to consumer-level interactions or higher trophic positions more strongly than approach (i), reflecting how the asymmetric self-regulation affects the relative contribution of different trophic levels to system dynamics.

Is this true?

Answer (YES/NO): NO